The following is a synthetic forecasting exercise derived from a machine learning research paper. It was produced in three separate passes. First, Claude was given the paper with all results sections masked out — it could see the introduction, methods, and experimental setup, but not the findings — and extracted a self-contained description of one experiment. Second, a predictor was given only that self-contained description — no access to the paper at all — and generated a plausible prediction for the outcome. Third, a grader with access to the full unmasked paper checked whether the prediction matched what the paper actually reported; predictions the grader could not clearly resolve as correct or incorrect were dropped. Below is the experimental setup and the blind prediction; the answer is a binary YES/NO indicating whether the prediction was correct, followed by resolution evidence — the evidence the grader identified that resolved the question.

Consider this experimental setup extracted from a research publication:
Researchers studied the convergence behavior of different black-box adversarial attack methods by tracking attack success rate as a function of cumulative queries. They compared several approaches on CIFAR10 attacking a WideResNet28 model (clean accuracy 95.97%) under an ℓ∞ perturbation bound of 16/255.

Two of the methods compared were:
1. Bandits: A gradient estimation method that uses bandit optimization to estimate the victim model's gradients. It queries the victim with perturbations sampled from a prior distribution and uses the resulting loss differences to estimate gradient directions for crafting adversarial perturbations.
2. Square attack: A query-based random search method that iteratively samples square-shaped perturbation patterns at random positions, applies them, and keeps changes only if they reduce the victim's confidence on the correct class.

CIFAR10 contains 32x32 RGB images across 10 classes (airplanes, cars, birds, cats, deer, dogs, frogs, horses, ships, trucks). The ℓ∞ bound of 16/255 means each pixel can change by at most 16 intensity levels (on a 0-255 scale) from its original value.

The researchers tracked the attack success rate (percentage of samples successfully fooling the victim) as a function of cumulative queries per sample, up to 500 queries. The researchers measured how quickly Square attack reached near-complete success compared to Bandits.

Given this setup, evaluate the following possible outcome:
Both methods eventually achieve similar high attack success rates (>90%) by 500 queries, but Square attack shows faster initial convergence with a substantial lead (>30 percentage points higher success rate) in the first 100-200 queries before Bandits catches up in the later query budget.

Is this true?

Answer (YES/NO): NO